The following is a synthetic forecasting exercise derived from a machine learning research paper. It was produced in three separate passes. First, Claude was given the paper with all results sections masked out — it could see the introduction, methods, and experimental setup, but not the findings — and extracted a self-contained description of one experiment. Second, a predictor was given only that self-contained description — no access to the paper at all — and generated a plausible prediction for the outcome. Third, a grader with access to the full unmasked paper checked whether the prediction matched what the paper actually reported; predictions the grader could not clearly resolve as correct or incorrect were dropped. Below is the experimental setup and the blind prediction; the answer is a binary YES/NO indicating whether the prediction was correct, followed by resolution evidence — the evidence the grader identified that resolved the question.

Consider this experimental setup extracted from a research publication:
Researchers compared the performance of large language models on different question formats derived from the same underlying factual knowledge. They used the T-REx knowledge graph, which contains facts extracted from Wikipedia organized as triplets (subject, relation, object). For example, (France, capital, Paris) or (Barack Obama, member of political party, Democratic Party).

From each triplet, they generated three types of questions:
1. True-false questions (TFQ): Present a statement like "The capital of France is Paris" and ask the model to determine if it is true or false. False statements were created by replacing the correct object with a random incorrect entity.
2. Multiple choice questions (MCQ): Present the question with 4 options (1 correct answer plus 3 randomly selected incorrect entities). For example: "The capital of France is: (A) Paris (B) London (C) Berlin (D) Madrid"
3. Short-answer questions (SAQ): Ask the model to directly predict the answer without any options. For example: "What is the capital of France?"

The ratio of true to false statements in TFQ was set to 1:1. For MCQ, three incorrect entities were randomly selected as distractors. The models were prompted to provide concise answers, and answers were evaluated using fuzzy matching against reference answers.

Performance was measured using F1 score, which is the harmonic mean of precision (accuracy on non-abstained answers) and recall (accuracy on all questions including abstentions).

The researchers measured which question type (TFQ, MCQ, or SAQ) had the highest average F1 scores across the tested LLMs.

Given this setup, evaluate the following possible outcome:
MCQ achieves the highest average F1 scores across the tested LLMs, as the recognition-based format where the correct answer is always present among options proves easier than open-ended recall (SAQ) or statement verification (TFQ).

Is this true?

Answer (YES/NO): NO